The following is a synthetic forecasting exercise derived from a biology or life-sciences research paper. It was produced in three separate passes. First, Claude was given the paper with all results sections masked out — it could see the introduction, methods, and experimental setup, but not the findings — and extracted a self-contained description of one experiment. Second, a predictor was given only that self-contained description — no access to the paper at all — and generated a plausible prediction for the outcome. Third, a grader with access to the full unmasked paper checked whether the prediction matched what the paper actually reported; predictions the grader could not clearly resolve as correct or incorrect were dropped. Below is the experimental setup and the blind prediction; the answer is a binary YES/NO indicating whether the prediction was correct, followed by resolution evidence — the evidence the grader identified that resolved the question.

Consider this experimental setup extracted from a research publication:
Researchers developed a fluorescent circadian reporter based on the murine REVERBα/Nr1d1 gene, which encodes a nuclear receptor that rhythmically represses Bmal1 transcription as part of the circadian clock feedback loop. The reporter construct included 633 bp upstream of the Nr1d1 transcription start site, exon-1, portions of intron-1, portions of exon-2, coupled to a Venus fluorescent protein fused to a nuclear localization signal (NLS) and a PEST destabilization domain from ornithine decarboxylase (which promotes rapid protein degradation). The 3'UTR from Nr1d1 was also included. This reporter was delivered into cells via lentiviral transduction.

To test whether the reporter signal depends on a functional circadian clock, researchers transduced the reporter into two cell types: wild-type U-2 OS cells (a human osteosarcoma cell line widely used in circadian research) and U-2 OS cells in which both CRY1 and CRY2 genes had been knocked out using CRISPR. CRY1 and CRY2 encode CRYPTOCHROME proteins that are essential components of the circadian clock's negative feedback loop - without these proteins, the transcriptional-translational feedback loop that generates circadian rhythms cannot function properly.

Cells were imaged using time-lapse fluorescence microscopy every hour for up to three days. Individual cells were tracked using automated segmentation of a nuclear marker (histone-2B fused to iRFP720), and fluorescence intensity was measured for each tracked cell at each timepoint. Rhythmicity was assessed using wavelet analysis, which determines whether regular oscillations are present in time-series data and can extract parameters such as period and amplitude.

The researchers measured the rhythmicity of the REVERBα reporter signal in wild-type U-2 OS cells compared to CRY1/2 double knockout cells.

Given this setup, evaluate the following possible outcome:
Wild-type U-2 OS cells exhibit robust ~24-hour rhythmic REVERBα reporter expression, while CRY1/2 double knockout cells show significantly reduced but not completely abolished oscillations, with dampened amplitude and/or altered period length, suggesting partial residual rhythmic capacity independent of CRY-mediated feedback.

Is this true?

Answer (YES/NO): NO